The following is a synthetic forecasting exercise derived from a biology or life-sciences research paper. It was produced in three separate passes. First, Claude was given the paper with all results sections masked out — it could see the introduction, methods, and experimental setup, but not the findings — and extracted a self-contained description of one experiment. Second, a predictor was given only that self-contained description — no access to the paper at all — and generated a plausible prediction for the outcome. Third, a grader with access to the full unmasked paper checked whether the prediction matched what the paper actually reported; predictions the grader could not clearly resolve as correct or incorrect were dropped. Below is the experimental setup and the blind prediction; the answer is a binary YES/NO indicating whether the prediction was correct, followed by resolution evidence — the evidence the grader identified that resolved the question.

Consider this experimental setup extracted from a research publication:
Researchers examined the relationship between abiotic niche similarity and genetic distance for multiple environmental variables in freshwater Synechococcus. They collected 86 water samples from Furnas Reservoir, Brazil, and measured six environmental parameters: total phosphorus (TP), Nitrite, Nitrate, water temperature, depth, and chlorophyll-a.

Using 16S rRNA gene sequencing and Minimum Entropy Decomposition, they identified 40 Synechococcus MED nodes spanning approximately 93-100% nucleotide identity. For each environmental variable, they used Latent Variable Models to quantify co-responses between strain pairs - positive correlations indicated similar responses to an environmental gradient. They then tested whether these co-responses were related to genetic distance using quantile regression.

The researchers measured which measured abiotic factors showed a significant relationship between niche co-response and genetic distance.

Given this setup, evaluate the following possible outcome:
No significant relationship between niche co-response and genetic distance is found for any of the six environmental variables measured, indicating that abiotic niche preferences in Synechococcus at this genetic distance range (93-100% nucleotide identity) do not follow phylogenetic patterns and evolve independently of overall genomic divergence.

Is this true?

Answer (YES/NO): NO